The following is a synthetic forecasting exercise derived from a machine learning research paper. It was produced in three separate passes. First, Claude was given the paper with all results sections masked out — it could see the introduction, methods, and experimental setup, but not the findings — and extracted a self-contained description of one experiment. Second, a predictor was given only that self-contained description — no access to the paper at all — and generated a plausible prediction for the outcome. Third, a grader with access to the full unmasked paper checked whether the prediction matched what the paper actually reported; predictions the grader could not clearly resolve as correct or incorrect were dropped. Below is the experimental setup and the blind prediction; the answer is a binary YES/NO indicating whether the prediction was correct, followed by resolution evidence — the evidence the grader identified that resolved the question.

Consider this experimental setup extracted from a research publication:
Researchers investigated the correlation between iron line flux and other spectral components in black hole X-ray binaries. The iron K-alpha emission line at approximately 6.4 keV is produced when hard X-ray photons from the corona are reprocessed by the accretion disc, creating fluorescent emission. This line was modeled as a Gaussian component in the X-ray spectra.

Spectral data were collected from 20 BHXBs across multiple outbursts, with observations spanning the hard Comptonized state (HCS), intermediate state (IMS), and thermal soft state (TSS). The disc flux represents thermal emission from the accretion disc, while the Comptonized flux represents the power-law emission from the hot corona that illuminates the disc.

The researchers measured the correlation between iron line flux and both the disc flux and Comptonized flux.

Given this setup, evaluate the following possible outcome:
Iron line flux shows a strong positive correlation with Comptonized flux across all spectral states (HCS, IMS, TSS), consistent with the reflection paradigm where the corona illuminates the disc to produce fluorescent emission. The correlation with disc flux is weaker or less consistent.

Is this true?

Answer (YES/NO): YES